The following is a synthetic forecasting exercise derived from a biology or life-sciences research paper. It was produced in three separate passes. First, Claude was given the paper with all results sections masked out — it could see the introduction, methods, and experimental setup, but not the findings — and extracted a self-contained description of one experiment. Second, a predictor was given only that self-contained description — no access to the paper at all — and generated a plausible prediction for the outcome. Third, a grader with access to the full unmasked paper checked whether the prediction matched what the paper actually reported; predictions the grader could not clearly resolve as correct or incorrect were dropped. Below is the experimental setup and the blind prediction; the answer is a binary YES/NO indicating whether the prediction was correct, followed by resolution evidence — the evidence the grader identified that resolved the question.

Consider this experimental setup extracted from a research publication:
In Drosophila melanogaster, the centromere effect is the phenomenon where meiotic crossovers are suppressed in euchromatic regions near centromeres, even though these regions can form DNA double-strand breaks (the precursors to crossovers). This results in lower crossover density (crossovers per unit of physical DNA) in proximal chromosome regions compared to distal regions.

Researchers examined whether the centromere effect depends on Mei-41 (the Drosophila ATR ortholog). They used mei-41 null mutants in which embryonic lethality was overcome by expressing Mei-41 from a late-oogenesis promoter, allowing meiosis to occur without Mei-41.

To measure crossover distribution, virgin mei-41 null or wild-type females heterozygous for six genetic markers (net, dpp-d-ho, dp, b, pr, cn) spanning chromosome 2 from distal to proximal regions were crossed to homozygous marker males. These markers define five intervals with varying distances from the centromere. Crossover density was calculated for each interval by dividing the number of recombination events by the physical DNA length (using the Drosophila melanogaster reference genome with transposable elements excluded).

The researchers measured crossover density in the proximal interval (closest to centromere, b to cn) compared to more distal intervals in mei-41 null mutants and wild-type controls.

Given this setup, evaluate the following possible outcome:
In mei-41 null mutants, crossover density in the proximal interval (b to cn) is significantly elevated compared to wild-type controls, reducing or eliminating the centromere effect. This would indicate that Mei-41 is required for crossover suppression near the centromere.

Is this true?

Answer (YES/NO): NO